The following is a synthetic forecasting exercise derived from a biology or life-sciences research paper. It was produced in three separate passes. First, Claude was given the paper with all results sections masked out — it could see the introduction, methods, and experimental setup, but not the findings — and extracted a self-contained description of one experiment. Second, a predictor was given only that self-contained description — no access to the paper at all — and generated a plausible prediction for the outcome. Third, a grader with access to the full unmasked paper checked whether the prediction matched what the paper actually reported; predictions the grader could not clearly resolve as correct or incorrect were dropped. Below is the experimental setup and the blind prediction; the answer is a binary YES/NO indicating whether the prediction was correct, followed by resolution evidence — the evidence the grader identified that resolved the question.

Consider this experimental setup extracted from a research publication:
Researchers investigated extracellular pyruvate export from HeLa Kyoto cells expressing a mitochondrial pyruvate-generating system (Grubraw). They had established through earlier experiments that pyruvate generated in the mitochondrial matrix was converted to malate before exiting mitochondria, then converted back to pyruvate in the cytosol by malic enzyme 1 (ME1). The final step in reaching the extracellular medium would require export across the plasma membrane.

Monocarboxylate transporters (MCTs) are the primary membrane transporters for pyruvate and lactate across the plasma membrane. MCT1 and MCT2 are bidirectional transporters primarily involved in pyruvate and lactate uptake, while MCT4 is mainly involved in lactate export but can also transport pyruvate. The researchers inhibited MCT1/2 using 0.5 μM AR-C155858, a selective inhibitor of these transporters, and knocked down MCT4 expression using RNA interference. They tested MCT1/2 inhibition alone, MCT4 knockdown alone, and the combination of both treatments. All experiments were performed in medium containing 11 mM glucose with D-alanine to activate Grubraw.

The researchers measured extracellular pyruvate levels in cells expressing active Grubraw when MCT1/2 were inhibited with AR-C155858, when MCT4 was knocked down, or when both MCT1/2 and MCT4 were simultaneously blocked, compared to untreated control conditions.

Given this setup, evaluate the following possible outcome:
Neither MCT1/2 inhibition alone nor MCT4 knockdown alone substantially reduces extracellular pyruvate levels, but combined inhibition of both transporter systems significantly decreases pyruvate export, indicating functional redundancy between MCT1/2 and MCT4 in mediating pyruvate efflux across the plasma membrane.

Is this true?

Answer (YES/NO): YES